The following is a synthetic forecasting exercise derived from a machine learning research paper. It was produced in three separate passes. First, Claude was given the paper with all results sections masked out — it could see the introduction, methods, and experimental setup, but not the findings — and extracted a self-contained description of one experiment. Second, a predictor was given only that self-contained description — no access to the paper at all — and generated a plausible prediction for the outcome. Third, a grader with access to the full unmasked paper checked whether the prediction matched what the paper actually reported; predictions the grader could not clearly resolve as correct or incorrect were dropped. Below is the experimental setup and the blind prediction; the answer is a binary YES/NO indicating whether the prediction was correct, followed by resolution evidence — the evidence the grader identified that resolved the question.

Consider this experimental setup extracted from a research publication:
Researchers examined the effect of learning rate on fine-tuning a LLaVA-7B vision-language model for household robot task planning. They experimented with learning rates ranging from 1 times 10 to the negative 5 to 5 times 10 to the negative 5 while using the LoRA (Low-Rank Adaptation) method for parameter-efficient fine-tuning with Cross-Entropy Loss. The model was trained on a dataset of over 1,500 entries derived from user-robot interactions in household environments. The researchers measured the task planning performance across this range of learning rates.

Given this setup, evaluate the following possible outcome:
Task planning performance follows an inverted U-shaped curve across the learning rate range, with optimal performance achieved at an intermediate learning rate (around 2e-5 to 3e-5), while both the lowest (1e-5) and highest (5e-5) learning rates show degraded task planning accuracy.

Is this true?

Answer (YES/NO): NO